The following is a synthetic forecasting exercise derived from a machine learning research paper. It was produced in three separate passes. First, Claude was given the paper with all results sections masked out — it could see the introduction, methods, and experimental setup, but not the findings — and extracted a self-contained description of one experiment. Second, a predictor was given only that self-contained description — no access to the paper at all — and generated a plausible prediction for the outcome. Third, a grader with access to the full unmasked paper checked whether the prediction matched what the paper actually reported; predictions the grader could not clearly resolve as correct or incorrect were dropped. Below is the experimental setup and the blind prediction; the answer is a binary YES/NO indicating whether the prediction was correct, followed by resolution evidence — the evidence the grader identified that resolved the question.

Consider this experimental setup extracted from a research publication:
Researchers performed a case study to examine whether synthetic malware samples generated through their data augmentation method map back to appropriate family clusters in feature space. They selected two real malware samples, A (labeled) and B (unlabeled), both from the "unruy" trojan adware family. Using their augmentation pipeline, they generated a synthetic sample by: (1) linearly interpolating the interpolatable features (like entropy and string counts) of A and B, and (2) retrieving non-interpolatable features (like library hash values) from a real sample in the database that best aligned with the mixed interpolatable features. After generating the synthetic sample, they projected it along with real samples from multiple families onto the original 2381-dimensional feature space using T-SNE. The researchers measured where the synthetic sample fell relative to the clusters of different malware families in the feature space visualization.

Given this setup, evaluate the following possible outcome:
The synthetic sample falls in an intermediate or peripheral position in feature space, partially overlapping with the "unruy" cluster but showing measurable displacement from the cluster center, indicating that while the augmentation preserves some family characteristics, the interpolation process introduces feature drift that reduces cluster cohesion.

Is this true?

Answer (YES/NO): NO